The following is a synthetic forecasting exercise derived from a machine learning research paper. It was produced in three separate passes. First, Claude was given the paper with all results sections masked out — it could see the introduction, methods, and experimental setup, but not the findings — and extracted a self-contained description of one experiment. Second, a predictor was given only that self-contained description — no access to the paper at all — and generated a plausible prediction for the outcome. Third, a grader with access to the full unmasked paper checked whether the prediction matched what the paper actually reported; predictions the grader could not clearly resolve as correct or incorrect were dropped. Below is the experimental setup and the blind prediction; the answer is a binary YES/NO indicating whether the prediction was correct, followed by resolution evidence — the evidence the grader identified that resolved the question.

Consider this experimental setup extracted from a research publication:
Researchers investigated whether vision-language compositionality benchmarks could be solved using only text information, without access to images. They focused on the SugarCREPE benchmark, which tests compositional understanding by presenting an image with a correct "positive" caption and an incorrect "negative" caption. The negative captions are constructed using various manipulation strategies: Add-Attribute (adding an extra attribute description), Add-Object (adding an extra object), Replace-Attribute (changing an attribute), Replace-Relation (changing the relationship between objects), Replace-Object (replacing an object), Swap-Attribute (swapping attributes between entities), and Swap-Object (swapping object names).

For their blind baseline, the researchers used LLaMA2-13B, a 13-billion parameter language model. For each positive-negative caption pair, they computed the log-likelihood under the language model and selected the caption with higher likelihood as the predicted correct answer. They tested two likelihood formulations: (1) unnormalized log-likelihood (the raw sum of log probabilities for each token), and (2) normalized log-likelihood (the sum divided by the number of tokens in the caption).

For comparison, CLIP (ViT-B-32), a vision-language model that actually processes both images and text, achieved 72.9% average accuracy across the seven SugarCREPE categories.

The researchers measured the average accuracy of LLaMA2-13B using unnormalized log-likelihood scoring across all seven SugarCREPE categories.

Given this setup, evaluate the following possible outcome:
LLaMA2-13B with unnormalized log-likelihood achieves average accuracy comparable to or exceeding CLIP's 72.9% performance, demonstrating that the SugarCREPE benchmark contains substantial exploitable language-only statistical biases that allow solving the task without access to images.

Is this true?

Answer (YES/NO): NO